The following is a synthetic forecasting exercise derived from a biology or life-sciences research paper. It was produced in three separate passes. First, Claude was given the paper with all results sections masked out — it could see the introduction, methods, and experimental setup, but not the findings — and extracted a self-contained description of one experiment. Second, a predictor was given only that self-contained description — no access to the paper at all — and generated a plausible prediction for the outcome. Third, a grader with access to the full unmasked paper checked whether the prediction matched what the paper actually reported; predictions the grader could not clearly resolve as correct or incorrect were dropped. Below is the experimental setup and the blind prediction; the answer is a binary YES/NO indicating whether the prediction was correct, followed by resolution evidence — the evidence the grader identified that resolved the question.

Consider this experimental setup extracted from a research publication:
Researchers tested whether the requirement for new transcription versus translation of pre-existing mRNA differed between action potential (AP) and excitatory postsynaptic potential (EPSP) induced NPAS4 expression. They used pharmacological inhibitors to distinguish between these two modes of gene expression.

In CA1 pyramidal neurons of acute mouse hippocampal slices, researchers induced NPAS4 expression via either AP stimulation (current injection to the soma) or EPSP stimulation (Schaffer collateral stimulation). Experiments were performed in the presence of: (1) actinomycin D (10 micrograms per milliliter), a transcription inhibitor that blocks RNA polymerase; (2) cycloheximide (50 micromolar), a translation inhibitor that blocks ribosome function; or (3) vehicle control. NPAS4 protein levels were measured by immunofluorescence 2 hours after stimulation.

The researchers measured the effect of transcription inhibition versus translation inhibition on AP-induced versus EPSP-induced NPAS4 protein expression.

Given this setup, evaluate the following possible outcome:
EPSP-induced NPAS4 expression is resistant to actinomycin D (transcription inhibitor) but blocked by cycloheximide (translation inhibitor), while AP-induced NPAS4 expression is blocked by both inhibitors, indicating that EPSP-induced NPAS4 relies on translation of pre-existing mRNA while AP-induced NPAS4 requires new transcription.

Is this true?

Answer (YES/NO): YES